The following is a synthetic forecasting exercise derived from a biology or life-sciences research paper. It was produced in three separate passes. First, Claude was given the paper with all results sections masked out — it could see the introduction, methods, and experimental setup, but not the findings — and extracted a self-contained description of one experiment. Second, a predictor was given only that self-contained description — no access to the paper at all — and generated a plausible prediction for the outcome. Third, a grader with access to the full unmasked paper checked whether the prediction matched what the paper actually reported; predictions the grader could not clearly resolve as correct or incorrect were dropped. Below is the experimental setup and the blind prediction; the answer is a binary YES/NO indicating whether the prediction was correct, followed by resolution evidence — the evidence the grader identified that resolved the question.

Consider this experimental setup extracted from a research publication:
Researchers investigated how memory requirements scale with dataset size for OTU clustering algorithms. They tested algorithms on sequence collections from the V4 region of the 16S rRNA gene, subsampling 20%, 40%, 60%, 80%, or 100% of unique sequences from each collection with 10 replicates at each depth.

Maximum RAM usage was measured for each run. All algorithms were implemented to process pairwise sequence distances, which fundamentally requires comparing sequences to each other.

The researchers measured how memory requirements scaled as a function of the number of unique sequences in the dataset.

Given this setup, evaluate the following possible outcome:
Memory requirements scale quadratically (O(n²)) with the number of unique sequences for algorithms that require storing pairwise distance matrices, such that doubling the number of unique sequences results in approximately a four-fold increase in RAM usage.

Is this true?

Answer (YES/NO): YES